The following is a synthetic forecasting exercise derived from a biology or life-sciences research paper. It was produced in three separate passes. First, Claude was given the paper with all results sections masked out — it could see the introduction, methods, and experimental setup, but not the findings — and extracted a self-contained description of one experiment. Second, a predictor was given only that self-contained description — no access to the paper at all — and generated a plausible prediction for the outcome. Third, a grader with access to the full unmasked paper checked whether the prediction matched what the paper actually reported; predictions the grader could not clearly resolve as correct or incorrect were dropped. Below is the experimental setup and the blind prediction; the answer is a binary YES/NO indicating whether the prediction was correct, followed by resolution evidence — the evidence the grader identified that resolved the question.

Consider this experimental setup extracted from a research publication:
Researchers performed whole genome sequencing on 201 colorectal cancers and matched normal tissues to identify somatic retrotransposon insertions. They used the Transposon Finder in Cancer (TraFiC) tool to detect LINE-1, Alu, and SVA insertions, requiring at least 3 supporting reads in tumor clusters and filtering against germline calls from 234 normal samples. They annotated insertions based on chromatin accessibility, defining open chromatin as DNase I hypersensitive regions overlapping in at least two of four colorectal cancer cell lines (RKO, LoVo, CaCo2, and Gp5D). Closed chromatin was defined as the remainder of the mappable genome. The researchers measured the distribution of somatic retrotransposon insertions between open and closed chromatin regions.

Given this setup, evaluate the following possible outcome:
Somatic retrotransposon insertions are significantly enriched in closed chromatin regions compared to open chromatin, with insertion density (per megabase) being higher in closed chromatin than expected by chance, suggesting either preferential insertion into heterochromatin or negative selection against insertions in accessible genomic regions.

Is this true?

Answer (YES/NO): YES